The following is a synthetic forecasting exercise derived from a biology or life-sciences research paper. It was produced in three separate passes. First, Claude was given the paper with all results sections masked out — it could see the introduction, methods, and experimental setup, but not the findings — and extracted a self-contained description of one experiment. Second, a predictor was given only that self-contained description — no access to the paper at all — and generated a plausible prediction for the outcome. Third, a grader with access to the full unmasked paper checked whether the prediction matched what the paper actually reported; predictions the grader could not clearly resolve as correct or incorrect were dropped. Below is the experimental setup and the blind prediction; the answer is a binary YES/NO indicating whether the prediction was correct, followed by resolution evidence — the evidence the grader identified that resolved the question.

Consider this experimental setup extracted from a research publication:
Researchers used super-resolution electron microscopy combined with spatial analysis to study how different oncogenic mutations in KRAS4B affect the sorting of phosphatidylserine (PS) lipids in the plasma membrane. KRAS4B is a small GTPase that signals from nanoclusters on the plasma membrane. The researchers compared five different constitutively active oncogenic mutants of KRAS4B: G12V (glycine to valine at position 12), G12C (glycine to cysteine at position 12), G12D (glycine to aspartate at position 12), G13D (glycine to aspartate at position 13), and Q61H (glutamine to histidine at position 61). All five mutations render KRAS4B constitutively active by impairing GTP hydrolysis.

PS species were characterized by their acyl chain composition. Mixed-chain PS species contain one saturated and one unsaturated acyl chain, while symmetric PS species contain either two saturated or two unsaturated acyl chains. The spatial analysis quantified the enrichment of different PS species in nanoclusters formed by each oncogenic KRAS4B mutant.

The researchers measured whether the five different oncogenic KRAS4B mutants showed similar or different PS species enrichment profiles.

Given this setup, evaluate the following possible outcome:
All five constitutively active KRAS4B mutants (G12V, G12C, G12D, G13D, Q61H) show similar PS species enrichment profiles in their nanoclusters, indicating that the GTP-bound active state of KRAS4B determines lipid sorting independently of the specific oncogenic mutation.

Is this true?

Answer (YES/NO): NO